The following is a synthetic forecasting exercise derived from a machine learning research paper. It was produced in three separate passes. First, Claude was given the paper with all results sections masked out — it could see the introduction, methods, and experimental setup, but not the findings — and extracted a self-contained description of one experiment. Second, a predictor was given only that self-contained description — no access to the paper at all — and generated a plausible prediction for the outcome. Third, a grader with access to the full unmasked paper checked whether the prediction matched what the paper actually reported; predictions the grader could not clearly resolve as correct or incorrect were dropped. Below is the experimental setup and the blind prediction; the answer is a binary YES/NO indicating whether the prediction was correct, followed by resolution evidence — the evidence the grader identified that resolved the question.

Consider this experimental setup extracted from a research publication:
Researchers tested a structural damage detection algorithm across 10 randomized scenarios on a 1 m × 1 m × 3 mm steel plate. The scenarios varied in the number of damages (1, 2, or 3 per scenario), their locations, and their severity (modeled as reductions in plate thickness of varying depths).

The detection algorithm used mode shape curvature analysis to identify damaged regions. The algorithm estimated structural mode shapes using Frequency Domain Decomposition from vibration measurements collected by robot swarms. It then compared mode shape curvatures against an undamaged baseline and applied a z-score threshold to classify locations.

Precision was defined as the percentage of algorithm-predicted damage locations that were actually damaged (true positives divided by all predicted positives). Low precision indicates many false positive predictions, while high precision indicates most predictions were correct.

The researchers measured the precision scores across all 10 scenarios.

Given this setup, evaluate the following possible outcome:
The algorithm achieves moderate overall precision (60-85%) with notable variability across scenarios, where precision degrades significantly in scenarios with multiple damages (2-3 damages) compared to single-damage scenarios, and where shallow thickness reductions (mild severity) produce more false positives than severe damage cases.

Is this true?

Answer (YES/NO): NO